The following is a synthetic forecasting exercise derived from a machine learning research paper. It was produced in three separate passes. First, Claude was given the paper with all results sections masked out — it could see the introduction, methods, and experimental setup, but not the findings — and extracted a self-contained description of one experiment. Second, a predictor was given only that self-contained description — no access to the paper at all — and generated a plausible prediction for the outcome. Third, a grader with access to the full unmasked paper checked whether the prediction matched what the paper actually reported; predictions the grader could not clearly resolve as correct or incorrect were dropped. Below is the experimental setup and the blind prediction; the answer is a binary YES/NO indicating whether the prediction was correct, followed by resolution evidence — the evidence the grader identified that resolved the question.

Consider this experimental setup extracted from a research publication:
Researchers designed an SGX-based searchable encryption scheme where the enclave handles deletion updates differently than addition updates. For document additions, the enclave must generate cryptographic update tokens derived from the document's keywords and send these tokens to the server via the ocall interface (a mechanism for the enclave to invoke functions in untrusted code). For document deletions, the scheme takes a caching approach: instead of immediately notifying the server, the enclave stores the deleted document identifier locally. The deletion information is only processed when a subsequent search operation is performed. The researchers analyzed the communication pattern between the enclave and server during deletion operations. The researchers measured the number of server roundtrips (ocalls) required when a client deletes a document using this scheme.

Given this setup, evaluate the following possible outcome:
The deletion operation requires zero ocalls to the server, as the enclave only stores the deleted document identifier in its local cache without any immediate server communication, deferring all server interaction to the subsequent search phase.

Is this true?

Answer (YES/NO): YES